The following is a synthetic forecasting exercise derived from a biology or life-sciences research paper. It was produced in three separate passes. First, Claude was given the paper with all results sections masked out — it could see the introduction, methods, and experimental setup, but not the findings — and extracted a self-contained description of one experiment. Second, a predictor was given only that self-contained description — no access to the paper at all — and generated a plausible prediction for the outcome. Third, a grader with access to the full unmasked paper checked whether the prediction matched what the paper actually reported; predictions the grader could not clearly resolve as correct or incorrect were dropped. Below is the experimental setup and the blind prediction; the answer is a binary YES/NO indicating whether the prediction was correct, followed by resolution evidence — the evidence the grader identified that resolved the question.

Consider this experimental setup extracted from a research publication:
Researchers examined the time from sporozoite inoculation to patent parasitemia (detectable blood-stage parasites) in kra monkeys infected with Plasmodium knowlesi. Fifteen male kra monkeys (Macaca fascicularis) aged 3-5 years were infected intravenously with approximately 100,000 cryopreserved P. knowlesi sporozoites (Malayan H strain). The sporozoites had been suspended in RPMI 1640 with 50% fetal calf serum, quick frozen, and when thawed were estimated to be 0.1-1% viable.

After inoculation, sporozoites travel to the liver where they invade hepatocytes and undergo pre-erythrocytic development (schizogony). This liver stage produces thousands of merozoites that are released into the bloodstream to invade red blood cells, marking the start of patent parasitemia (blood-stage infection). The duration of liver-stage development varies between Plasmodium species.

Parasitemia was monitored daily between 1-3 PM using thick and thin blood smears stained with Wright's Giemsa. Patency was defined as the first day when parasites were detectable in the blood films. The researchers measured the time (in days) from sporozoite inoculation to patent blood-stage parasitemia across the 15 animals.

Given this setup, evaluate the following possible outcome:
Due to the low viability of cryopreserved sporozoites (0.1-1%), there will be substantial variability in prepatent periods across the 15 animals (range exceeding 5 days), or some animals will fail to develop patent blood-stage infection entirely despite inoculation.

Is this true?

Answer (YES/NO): NO